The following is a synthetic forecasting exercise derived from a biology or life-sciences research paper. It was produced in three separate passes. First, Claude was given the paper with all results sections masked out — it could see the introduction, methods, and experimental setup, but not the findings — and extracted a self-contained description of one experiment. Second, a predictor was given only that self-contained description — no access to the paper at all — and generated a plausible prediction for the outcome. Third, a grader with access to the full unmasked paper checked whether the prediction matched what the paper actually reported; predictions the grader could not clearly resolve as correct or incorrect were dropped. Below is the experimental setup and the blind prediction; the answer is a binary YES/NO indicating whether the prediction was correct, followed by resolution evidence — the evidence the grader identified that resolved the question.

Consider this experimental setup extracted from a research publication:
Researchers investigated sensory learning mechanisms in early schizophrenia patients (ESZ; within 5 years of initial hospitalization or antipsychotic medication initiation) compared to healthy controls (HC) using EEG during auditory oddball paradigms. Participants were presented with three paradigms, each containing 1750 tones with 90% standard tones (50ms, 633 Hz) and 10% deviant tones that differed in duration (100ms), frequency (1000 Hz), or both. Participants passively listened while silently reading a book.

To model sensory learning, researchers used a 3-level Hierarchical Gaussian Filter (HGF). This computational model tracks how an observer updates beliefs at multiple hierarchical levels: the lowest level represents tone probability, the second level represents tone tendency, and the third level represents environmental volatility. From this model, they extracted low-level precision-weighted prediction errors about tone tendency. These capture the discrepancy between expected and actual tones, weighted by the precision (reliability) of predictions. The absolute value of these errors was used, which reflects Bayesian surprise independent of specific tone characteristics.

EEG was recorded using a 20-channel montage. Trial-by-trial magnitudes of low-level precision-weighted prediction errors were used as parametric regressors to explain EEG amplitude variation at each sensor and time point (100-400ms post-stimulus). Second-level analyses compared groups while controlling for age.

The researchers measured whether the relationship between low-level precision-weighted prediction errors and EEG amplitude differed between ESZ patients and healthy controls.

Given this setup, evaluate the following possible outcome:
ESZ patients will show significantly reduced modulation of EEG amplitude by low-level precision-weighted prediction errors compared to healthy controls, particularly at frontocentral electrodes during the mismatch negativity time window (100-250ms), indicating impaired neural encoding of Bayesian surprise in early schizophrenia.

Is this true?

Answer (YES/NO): YES